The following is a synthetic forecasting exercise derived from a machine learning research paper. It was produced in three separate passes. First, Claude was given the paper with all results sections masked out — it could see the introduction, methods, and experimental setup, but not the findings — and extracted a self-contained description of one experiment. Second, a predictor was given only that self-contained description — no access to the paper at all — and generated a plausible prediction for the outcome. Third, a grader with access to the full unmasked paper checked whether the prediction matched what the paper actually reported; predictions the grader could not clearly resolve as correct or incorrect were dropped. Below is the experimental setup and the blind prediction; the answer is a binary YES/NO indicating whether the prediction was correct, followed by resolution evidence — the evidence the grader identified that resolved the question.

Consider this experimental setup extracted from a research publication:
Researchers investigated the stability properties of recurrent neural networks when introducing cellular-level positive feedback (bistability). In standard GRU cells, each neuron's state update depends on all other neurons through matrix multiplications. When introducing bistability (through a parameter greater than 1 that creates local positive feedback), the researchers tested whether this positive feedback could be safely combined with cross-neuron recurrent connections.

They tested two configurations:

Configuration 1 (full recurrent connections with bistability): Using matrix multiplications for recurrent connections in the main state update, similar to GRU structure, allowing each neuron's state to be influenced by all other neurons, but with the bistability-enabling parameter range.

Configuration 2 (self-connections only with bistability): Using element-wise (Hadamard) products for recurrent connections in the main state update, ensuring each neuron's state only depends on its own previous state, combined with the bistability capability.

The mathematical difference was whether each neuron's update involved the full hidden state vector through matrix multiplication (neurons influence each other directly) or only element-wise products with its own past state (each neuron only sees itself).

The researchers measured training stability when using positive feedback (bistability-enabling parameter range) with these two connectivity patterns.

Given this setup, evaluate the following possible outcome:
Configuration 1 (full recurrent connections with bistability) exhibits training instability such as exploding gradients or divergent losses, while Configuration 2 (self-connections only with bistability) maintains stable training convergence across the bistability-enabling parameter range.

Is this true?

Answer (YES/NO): YES